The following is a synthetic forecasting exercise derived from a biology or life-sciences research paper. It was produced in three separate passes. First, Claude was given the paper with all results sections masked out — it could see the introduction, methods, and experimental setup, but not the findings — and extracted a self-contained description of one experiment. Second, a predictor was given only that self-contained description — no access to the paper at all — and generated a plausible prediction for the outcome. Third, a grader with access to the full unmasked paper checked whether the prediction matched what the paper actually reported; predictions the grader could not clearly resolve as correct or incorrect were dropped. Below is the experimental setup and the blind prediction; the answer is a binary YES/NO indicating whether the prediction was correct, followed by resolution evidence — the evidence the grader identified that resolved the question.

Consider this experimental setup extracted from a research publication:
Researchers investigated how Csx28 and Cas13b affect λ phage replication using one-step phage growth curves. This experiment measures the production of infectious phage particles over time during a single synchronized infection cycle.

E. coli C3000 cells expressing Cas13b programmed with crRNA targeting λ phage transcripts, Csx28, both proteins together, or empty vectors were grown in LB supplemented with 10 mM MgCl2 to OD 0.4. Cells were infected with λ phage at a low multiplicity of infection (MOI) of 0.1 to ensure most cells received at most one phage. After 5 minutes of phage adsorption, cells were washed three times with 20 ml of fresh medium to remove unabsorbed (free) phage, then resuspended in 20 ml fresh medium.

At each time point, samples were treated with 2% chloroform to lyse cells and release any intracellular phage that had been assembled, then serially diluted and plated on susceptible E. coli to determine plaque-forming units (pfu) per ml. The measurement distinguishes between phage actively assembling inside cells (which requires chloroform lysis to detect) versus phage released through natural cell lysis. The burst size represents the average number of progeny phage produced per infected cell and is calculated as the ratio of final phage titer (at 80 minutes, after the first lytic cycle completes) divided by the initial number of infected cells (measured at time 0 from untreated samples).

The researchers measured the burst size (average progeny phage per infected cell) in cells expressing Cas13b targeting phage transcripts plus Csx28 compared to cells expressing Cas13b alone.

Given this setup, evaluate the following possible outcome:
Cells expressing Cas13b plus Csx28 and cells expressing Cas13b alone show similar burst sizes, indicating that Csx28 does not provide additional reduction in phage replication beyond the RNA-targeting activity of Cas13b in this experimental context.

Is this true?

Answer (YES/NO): NO